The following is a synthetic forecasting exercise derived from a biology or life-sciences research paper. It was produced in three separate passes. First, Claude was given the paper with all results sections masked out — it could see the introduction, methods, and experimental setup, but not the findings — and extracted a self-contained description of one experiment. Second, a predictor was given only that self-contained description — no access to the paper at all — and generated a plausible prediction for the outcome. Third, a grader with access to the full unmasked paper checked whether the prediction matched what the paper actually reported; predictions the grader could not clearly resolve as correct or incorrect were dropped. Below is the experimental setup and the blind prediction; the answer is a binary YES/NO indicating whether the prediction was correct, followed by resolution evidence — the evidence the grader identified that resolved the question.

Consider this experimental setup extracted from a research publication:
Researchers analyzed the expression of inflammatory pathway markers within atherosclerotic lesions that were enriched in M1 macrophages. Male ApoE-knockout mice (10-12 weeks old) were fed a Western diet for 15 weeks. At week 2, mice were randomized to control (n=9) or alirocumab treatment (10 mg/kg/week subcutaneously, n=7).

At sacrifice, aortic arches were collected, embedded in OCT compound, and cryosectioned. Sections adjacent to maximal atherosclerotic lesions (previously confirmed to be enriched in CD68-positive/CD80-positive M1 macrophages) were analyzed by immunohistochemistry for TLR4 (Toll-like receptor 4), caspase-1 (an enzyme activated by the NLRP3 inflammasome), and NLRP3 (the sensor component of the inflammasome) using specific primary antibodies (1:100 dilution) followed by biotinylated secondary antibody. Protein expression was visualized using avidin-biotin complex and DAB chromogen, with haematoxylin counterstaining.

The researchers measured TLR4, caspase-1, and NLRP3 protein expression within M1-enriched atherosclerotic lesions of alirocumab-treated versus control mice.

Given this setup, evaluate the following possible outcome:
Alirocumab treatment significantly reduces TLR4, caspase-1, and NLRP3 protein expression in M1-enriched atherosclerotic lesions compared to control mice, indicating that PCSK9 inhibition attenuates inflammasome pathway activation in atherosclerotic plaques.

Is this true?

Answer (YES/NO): YES